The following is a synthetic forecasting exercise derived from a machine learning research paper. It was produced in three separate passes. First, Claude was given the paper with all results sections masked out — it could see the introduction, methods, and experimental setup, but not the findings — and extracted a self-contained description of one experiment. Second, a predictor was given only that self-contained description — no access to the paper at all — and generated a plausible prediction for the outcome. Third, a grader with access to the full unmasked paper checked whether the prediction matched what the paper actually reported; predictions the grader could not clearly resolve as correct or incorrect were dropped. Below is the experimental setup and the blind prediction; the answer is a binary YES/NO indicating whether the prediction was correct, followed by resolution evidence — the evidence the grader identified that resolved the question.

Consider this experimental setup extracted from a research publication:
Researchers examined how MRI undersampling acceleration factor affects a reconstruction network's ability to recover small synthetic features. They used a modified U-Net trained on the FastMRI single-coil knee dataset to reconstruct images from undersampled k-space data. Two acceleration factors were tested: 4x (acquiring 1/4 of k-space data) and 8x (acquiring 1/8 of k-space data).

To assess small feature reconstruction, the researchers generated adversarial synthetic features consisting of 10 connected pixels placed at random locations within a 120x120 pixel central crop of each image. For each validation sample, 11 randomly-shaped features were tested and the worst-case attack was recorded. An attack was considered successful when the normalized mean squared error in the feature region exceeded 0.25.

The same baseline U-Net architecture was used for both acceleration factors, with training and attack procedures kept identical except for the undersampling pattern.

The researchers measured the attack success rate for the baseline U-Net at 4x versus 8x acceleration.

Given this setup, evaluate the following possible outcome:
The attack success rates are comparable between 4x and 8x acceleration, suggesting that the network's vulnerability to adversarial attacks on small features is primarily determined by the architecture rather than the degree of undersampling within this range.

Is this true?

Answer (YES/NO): NO